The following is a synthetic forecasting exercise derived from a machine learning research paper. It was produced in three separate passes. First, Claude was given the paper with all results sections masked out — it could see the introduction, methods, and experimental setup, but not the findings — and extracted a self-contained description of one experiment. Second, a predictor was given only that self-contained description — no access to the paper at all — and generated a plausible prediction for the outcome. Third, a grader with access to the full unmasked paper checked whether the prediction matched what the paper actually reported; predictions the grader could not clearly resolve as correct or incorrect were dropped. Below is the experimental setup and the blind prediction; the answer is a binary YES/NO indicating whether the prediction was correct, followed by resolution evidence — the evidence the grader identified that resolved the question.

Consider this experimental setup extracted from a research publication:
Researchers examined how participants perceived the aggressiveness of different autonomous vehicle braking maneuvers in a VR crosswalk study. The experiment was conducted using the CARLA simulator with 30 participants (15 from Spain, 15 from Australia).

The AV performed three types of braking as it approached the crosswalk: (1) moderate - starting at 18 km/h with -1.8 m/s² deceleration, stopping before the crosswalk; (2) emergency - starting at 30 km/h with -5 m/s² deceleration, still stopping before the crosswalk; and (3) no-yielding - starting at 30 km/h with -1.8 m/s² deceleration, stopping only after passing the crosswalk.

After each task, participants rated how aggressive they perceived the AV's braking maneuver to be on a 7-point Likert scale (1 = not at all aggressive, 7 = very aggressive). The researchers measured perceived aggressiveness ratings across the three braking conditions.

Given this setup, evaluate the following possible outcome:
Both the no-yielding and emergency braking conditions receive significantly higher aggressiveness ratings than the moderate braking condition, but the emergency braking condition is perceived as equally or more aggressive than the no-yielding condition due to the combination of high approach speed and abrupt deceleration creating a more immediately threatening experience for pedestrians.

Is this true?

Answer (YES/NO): NO